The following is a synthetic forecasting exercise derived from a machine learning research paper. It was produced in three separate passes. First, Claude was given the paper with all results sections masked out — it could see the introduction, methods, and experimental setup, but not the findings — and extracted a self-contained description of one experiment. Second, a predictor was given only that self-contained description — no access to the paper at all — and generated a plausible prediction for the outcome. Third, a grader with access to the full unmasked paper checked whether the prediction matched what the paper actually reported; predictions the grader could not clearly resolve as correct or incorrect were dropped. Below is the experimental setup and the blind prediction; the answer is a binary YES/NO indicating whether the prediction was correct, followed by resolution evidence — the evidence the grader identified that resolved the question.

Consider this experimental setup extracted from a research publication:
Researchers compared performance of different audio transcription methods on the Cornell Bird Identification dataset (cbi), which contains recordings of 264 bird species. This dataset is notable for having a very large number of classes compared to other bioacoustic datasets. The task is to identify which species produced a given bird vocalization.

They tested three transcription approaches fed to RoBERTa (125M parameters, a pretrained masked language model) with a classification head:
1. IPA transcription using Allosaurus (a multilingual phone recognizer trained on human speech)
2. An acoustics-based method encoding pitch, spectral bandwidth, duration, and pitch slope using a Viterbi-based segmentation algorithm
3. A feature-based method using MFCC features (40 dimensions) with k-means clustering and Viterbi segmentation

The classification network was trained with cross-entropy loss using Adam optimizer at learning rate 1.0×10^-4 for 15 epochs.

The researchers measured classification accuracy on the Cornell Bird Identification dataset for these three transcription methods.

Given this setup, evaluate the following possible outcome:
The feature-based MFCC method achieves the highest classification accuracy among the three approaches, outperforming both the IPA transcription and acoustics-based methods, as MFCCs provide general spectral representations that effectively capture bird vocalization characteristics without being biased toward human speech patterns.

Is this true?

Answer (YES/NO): NO